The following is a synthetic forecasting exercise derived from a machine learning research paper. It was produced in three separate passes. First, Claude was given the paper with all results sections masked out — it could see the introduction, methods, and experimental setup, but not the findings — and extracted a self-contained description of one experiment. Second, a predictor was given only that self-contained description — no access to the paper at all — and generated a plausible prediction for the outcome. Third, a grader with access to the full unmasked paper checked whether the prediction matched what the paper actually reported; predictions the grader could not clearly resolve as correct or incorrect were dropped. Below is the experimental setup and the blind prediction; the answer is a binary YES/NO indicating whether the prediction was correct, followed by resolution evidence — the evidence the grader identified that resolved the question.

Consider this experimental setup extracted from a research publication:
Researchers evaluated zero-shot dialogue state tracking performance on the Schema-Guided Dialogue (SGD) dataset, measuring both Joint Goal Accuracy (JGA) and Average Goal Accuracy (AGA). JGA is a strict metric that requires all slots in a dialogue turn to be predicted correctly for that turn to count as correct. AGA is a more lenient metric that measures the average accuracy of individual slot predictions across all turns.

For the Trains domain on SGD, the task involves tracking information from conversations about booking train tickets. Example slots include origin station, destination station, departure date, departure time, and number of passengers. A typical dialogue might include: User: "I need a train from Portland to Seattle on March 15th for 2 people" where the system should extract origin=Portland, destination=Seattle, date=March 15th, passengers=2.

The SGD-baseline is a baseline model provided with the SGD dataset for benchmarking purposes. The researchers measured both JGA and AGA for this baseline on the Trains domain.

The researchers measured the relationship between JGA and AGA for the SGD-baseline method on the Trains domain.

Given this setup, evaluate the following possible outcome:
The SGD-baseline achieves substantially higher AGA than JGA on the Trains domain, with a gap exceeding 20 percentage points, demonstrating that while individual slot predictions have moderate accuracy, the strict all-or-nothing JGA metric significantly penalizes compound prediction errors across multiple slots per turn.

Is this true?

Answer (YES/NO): YES